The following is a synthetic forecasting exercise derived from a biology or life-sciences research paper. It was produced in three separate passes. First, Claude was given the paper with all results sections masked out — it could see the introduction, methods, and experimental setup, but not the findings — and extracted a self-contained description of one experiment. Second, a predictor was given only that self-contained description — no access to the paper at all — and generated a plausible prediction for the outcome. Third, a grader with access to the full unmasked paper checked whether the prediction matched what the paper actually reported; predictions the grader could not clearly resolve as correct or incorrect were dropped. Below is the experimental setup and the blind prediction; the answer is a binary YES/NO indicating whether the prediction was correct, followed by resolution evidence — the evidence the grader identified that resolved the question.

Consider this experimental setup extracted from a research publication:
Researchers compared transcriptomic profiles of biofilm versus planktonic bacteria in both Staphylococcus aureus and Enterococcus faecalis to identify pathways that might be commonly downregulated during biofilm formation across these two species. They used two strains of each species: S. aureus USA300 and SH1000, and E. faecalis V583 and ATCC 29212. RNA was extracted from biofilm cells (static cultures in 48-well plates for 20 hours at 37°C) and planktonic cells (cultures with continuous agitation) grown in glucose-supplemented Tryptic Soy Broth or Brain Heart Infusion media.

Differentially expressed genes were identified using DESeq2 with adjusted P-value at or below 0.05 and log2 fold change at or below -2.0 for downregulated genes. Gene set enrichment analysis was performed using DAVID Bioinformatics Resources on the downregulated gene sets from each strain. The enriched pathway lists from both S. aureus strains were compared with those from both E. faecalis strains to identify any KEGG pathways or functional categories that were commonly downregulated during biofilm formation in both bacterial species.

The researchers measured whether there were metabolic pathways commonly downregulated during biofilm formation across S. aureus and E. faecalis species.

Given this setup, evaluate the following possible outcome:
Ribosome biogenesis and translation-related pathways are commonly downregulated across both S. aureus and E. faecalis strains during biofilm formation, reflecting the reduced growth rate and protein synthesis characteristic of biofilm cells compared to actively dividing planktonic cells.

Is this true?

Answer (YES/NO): NO